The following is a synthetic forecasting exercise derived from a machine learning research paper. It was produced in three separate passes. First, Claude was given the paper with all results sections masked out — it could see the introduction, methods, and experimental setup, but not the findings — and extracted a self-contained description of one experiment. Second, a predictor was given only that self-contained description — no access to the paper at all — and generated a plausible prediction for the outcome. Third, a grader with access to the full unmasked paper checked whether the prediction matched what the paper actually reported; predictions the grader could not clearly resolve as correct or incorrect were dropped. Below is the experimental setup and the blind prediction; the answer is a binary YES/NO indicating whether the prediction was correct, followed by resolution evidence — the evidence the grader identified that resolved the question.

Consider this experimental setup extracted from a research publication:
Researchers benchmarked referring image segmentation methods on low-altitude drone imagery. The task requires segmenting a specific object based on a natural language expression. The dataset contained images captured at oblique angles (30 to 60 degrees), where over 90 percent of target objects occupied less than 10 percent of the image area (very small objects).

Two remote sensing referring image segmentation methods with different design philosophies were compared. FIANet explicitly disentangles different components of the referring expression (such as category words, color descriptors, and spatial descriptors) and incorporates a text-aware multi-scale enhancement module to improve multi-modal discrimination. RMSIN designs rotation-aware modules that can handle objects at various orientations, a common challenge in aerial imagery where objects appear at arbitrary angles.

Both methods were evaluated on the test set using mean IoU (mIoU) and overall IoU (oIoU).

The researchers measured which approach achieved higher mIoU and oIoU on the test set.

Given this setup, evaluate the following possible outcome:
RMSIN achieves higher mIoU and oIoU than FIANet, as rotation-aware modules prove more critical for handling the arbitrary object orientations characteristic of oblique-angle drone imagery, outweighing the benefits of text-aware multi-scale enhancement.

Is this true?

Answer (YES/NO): YES